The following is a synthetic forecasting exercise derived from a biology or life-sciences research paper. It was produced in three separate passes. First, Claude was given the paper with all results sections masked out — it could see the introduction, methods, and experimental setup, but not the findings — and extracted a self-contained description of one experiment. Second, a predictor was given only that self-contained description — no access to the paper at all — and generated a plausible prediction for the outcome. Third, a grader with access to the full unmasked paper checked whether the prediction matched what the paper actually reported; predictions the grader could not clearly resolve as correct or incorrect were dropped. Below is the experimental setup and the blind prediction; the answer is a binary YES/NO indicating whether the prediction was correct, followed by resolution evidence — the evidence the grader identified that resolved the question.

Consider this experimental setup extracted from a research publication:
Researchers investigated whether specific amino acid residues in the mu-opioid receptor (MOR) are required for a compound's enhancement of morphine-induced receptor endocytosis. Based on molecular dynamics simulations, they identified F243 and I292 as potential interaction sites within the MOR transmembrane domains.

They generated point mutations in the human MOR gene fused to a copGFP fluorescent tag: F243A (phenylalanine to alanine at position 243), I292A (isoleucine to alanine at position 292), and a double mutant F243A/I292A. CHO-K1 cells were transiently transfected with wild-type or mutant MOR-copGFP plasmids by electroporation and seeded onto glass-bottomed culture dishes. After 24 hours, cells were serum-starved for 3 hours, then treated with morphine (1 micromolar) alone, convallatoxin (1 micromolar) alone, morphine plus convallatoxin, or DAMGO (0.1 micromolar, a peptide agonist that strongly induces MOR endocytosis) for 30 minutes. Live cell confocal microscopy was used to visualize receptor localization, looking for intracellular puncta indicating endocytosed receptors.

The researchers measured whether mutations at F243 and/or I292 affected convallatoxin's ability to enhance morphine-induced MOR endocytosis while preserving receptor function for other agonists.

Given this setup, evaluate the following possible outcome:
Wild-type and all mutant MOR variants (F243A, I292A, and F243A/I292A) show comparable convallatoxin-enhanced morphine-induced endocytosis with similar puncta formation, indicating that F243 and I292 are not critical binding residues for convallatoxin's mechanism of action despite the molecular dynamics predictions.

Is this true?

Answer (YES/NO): NO